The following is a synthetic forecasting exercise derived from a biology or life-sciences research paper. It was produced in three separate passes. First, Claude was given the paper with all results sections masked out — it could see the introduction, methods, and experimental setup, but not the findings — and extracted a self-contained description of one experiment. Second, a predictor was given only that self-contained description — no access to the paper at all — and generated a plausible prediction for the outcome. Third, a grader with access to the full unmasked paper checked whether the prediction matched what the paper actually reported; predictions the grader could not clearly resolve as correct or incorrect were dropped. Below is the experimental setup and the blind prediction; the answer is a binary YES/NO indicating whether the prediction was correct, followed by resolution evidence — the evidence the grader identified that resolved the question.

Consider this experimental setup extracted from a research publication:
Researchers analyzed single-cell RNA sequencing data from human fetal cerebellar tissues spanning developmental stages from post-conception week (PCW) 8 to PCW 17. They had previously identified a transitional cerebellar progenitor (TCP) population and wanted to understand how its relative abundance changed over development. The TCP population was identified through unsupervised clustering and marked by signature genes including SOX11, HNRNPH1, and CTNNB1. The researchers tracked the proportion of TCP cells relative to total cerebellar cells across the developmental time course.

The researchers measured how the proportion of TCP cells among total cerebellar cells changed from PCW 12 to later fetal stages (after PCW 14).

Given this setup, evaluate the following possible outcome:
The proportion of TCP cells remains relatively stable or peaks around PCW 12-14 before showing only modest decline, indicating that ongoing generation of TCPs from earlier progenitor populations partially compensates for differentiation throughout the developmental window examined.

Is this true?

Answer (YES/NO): YES